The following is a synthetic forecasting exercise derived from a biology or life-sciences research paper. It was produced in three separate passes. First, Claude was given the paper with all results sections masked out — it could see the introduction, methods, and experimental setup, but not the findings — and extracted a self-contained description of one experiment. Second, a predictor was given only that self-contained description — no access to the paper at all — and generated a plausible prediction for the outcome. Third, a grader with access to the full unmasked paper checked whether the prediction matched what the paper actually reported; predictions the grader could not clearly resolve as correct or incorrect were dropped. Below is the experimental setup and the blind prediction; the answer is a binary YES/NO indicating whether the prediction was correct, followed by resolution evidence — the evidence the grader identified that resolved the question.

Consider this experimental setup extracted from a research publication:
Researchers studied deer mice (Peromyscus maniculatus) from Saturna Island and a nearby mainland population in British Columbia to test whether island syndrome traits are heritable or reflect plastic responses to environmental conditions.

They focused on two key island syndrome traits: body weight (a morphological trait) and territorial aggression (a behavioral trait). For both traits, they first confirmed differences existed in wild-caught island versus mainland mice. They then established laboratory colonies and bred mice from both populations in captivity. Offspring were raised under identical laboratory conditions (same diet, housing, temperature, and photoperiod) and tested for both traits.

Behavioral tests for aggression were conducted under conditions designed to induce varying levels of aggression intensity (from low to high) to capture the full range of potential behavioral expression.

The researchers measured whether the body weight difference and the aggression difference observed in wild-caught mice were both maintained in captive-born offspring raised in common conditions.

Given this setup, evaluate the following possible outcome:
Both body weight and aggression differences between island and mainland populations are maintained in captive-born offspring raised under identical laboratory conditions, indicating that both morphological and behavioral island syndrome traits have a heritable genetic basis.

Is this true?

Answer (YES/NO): NO